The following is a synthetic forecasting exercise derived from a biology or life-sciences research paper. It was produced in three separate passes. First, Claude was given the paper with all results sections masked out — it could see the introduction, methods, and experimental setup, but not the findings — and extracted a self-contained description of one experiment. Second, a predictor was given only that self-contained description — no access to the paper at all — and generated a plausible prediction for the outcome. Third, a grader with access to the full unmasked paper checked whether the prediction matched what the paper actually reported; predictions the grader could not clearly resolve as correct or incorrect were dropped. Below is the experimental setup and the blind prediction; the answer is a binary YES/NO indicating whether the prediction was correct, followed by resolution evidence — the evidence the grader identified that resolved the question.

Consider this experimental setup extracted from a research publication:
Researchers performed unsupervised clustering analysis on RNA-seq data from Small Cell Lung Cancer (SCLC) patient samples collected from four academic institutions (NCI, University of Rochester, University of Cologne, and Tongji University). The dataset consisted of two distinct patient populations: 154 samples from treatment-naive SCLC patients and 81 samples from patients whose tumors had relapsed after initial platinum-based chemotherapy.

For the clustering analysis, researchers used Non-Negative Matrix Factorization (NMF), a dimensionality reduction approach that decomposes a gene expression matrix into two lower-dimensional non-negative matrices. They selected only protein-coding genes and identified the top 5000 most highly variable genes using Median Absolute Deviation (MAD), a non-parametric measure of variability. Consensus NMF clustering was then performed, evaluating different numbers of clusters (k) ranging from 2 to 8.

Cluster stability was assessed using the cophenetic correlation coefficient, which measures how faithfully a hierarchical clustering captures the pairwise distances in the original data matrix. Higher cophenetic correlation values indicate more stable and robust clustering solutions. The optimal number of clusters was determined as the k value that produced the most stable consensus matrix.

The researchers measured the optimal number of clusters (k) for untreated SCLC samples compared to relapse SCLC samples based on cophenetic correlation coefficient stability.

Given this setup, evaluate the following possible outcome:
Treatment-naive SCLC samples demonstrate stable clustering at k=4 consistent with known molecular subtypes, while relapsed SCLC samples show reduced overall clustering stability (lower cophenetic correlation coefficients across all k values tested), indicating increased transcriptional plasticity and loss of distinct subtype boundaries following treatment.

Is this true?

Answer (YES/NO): NO